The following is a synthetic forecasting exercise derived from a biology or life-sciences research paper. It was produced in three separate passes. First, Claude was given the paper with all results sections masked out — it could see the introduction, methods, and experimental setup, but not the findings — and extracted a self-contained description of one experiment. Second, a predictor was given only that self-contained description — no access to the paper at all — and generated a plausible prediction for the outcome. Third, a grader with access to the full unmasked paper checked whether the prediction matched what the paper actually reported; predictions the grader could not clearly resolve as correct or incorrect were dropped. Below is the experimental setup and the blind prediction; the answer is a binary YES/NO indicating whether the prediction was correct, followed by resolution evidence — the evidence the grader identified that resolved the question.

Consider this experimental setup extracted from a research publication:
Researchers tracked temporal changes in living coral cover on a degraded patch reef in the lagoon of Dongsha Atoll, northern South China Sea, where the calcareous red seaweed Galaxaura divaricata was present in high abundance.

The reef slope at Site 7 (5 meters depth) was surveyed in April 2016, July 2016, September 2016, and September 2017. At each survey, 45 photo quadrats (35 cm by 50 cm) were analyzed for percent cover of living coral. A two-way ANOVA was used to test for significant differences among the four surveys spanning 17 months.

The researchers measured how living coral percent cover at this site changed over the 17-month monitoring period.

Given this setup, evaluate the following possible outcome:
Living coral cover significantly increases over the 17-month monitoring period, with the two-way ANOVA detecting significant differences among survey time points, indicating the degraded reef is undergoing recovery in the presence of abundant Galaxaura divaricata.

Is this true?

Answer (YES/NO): NO